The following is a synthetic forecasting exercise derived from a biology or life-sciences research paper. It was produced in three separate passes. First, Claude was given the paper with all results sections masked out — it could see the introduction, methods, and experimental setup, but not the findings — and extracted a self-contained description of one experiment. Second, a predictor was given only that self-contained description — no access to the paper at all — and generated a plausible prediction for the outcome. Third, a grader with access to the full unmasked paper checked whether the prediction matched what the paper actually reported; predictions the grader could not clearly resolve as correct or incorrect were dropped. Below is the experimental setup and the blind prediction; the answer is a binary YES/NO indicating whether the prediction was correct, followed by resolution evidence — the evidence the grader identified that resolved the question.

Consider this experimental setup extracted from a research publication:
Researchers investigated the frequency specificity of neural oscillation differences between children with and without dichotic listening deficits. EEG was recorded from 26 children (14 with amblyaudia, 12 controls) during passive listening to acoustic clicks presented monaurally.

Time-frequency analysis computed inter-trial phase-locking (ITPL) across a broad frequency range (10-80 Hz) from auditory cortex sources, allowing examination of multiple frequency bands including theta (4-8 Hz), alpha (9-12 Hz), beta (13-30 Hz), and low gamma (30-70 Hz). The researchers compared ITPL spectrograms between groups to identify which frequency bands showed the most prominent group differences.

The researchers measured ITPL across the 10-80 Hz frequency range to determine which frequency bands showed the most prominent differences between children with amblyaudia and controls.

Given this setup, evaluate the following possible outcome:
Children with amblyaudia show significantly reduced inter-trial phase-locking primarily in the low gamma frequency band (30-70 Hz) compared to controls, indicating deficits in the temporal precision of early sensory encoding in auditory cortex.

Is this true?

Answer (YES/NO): NO